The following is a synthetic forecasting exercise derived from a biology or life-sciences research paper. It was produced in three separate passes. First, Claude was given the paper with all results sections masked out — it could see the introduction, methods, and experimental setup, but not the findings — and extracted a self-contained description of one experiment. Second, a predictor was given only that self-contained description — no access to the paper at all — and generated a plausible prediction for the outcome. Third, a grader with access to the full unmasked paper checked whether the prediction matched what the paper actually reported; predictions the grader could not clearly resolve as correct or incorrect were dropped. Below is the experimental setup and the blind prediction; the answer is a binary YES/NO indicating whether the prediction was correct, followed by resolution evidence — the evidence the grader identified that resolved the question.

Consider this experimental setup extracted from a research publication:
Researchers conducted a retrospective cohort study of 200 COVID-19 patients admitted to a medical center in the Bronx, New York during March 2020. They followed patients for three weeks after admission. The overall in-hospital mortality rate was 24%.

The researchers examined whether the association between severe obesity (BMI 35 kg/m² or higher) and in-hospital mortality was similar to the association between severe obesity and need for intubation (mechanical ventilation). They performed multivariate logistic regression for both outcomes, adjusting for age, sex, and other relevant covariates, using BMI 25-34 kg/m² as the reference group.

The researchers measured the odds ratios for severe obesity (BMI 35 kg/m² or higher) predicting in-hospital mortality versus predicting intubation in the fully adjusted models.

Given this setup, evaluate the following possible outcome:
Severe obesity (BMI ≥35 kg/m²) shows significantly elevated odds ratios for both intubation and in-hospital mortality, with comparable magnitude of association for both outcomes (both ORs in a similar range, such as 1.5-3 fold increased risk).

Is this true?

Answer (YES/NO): NO